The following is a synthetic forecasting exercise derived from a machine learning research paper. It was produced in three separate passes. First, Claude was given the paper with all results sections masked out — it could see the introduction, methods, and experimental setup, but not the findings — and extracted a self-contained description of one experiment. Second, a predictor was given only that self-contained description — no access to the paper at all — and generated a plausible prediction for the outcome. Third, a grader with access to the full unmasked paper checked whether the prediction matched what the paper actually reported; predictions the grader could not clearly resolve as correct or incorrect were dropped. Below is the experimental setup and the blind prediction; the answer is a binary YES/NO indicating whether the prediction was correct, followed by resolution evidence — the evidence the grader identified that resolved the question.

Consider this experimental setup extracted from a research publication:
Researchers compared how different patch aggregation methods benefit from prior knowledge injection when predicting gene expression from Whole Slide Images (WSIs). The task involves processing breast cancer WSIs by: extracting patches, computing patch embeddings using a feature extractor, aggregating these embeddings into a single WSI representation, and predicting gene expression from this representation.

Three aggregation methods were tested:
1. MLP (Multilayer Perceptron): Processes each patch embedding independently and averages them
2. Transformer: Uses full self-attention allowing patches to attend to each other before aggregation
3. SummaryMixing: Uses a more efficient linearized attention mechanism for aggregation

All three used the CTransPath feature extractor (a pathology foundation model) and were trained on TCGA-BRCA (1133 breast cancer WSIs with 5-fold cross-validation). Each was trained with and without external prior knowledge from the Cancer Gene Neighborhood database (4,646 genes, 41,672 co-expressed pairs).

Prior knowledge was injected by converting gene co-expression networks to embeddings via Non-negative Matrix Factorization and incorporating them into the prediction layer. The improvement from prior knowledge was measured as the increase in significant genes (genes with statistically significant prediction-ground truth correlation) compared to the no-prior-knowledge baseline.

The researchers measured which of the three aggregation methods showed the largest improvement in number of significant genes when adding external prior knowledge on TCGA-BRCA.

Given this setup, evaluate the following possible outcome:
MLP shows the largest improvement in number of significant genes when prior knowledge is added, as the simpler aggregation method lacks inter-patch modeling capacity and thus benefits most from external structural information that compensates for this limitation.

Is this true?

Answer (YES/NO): NO